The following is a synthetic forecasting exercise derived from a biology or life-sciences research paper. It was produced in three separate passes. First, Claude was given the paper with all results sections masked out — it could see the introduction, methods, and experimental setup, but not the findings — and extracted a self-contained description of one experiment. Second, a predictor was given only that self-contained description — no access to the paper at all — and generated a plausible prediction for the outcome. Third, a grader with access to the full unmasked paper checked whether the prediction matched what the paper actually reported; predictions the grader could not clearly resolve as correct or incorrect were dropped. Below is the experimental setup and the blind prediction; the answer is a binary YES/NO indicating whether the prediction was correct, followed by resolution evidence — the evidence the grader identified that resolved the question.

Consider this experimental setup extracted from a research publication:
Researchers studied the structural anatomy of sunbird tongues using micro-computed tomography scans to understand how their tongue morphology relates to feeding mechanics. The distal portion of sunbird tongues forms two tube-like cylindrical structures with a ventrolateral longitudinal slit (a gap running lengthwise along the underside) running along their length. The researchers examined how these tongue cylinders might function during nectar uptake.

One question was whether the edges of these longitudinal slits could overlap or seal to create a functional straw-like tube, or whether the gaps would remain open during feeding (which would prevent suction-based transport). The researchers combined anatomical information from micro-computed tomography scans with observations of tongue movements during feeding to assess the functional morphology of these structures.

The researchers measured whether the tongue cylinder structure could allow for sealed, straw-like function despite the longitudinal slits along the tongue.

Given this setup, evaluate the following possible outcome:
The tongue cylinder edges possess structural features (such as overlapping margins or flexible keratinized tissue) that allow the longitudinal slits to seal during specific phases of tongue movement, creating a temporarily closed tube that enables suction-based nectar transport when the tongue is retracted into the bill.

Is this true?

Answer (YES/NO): NO